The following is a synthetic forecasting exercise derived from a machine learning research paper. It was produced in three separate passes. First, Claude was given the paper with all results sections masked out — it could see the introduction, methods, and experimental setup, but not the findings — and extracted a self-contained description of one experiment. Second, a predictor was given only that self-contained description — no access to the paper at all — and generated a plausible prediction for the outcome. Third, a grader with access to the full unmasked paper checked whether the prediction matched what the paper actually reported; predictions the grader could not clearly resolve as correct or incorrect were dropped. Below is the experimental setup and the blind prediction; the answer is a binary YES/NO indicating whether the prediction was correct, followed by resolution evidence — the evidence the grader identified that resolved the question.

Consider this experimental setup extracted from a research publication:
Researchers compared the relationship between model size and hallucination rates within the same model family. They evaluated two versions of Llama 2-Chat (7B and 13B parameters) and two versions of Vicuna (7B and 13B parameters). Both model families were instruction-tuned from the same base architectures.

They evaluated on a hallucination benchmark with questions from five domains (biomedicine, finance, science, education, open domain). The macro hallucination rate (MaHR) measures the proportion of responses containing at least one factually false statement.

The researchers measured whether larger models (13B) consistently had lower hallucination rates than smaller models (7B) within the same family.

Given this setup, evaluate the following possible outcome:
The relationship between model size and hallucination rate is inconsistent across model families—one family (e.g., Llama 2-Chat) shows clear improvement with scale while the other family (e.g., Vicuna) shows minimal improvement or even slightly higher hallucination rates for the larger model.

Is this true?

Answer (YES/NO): NO